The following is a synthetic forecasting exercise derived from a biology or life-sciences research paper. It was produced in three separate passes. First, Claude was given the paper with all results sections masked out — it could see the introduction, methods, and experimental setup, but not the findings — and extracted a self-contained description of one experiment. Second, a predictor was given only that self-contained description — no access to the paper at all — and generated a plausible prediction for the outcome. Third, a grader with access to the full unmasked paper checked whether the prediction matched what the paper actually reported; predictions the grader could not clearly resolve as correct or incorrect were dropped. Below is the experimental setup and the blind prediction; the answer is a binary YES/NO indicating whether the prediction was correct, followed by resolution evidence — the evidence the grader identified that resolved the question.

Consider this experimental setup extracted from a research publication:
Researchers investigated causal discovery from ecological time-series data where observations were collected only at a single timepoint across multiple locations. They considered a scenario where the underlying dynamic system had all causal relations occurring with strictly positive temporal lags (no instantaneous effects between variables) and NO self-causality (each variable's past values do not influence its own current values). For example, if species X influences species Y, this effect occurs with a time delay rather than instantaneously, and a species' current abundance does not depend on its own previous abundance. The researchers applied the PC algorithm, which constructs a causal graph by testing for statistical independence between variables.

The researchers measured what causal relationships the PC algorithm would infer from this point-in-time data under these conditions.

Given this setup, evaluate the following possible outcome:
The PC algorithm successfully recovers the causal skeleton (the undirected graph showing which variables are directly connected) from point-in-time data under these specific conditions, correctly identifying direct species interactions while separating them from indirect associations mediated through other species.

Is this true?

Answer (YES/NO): NO